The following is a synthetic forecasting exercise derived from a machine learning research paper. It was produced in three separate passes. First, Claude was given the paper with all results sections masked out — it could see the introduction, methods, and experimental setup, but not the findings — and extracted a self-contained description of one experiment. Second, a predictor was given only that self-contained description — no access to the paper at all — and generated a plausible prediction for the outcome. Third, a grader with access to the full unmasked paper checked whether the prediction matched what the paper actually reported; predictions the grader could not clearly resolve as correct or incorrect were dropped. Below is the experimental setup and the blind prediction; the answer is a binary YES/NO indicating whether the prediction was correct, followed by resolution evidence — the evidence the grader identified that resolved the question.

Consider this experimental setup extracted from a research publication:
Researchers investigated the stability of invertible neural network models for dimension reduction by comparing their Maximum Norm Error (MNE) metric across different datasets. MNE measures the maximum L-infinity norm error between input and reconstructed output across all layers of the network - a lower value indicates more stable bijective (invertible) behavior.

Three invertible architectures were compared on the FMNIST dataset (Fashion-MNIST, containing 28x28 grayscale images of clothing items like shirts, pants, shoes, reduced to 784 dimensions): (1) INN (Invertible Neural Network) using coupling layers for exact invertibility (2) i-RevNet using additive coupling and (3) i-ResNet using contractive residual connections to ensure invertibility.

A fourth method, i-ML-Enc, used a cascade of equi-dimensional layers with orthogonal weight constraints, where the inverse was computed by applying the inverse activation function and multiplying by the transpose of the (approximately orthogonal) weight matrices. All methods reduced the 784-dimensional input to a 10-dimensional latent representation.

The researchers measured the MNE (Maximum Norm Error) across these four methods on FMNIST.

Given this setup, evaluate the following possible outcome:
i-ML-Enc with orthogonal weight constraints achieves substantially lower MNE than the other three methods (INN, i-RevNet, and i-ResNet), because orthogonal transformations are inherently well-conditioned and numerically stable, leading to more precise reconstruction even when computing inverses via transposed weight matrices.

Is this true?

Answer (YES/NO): NO